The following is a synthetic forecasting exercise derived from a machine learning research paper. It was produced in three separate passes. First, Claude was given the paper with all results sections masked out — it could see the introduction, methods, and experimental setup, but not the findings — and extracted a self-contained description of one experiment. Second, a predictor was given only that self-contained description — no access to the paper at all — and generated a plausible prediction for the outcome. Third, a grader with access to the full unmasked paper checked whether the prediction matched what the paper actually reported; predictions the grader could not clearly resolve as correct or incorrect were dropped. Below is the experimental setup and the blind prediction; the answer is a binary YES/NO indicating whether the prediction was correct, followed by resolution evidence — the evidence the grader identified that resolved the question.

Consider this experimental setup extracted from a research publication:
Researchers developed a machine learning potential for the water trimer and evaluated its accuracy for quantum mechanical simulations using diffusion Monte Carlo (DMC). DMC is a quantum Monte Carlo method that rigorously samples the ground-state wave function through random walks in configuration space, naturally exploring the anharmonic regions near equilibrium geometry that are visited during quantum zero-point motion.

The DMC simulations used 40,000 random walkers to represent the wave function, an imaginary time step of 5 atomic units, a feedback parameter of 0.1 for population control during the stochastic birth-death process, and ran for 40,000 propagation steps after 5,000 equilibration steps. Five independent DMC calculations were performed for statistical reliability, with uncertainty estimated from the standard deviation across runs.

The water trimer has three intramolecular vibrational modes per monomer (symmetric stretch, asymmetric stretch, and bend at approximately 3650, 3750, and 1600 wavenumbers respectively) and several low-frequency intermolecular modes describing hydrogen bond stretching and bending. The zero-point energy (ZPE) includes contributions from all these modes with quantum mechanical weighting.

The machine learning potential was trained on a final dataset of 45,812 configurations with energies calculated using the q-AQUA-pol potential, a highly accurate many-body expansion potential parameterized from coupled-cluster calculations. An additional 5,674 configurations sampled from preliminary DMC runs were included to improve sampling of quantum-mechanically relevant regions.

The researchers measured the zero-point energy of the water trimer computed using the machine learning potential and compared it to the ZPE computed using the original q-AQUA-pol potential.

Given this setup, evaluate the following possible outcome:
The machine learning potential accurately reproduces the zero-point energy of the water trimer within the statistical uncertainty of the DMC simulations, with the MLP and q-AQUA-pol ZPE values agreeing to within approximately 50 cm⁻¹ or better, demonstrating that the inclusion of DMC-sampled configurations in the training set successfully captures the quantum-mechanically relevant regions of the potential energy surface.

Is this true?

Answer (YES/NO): NO